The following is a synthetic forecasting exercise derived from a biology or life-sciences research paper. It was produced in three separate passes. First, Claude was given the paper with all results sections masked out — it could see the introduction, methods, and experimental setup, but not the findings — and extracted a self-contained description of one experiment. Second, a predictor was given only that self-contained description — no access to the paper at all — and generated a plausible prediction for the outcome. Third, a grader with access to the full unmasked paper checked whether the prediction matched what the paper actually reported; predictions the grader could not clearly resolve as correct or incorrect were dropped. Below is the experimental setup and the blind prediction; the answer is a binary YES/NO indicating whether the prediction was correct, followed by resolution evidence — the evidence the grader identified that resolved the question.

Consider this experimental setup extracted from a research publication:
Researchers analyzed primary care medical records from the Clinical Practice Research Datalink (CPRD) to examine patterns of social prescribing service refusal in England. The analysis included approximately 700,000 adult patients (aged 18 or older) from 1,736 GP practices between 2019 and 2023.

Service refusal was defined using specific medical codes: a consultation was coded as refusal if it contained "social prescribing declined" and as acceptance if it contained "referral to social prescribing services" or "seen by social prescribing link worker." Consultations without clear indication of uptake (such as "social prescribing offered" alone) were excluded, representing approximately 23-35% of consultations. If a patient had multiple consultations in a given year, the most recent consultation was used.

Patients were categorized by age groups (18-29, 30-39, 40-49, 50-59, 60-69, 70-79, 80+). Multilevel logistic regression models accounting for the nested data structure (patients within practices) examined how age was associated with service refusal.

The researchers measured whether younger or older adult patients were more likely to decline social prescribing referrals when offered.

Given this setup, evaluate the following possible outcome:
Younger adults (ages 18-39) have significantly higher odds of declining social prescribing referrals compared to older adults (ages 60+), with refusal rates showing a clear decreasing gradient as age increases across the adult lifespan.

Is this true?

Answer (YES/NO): NO